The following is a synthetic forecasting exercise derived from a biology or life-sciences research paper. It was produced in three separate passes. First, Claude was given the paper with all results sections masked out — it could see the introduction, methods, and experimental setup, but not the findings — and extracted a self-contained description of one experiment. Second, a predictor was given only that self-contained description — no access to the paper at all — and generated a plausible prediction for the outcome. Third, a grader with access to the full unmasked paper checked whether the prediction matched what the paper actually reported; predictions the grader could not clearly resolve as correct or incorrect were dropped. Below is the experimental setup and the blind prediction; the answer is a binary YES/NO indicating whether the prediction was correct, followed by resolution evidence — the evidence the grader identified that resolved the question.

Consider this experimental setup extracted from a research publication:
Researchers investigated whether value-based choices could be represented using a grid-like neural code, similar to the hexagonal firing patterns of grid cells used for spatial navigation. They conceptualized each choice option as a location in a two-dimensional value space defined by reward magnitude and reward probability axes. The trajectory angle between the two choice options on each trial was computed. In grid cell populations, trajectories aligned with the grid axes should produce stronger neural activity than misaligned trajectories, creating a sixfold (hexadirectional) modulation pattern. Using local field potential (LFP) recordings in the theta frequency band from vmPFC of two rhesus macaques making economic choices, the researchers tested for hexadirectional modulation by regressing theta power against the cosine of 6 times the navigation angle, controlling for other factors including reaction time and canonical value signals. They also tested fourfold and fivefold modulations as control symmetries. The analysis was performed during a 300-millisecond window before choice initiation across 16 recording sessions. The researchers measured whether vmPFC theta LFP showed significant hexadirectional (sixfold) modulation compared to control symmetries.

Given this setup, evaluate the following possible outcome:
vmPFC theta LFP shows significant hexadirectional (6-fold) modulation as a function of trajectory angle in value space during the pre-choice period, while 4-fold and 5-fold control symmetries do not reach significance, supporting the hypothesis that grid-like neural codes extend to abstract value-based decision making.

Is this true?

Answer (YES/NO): YES